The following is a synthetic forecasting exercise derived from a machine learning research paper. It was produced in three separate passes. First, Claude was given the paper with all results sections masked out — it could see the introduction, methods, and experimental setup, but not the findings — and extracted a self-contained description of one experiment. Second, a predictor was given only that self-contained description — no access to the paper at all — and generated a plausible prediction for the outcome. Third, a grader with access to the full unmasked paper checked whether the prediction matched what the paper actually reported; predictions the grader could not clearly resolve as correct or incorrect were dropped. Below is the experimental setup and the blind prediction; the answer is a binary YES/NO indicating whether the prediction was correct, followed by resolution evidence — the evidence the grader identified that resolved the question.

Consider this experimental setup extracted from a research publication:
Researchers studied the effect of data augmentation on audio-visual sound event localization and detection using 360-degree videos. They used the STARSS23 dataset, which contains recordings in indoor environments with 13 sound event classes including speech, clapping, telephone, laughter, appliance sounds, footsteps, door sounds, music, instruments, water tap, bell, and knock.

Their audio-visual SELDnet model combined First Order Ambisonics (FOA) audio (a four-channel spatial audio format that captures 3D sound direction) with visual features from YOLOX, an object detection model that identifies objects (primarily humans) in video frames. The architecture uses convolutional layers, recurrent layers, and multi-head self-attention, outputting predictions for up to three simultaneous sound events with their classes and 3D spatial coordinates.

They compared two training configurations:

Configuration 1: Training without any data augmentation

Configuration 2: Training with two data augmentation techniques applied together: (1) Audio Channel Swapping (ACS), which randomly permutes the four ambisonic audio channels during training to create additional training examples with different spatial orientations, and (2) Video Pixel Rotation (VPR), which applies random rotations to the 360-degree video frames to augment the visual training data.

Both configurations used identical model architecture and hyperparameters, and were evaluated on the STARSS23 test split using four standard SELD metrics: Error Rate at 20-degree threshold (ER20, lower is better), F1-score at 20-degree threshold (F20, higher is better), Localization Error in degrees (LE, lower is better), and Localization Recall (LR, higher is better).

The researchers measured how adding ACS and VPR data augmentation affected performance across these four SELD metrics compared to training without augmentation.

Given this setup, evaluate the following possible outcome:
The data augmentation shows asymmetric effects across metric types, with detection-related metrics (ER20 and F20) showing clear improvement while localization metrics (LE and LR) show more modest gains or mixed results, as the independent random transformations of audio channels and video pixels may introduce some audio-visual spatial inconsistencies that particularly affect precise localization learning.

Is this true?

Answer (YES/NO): NO